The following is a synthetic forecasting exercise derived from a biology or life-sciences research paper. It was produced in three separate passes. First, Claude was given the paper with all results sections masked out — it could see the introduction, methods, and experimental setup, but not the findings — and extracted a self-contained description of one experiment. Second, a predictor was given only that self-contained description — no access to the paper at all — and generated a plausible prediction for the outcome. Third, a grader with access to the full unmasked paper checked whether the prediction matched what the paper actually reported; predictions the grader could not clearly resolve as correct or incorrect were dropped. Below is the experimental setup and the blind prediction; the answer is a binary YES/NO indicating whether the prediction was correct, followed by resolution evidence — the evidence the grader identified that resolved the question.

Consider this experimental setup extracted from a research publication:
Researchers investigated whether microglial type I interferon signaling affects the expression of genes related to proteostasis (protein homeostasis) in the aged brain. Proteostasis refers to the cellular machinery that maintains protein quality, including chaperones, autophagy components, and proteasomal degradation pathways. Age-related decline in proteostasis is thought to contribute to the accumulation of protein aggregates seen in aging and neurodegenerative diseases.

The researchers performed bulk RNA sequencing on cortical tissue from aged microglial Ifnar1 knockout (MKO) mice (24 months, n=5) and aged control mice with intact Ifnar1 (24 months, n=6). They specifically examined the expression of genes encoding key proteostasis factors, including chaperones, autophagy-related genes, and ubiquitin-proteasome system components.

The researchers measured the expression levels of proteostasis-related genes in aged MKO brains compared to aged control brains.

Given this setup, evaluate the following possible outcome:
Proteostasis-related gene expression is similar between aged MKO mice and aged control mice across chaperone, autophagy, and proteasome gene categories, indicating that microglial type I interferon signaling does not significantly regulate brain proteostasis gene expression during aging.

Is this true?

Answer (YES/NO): NO